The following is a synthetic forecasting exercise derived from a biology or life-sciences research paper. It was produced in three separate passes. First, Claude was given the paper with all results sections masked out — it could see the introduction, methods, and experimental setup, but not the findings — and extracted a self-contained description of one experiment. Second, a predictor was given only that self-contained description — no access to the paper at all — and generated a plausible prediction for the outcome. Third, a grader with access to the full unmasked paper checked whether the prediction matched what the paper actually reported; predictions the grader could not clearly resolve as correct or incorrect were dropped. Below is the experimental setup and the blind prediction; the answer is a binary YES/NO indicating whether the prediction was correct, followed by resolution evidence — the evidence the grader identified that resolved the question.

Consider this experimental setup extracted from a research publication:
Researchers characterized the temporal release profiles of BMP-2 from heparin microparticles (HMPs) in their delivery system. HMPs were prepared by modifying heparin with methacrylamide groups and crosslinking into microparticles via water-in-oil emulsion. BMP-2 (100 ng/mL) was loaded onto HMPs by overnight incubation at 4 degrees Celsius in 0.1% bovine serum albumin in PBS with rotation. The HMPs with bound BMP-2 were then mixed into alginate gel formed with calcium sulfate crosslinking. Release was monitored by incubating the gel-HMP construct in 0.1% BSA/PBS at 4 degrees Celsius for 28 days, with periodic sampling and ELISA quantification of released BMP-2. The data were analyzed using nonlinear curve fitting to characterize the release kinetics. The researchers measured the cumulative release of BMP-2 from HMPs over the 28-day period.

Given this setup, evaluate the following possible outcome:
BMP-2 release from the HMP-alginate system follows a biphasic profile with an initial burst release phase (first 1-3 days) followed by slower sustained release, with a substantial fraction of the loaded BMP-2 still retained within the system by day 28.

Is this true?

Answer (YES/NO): NO